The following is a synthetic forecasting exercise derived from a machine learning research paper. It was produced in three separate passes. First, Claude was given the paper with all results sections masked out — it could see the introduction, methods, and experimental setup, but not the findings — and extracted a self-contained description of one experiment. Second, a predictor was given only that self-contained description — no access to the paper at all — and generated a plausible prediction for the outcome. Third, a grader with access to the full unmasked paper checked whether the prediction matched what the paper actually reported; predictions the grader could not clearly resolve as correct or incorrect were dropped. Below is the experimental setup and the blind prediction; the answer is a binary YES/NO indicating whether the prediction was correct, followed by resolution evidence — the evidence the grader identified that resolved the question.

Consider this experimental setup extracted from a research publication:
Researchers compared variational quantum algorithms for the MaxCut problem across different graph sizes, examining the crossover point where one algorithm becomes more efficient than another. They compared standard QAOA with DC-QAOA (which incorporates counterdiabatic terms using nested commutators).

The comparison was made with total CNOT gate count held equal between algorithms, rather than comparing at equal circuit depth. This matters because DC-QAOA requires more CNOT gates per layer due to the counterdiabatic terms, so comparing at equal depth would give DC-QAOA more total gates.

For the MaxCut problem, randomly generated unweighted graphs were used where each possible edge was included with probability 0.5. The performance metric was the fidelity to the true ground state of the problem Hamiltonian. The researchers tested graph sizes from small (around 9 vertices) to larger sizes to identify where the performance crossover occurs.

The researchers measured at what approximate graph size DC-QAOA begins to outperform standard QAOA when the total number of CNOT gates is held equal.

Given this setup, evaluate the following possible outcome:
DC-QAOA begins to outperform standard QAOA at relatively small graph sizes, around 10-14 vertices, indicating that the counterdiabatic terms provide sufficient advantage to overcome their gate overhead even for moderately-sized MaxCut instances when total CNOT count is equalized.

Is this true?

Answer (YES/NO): NO